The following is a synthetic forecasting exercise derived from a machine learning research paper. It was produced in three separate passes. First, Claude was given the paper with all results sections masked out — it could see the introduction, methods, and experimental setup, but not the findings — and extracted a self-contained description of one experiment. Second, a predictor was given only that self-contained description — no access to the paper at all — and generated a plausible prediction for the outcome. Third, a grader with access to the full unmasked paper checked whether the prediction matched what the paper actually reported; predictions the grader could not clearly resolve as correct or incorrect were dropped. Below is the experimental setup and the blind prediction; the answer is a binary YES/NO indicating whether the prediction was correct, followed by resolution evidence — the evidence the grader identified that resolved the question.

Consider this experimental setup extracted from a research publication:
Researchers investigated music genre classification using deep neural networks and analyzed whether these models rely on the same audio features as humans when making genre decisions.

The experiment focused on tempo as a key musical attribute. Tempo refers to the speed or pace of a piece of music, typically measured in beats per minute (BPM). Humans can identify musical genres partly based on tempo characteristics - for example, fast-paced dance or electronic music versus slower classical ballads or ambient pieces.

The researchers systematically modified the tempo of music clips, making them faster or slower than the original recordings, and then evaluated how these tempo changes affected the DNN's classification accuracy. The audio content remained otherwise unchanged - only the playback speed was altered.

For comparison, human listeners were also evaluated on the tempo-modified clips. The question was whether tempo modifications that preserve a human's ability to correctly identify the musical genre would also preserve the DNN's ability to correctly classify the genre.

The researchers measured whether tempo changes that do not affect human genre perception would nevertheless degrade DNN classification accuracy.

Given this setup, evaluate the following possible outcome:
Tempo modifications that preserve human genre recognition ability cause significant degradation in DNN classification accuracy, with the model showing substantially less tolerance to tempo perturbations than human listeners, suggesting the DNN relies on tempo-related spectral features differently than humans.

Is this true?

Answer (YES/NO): YES